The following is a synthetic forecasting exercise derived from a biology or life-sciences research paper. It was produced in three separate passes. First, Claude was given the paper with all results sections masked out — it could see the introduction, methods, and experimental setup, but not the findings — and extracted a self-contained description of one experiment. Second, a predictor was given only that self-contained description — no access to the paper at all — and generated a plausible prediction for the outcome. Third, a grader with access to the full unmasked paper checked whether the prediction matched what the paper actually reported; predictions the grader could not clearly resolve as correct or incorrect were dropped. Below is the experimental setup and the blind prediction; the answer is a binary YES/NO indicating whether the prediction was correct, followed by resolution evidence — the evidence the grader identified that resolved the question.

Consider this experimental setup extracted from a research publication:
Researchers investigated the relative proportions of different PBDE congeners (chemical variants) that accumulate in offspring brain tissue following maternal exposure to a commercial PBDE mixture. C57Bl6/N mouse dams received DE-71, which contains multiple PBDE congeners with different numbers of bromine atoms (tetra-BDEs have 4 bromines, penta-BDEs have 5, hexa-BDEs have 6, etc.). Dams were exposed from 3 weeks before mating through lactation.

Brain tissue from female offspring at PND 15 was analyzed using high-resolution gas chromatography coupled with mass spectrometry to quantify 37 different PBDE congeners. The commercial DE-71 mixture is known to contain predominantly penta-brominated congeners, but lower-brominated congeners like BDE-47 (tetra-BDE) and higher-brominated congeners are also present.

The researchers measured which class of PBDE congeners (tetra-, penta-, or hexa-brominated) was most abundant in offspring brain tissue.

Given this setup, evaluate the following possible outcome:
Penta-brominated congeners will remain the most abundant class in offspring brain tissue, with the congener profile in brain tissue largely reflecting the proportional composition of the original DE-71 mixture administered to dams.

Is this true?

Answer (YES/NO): NO